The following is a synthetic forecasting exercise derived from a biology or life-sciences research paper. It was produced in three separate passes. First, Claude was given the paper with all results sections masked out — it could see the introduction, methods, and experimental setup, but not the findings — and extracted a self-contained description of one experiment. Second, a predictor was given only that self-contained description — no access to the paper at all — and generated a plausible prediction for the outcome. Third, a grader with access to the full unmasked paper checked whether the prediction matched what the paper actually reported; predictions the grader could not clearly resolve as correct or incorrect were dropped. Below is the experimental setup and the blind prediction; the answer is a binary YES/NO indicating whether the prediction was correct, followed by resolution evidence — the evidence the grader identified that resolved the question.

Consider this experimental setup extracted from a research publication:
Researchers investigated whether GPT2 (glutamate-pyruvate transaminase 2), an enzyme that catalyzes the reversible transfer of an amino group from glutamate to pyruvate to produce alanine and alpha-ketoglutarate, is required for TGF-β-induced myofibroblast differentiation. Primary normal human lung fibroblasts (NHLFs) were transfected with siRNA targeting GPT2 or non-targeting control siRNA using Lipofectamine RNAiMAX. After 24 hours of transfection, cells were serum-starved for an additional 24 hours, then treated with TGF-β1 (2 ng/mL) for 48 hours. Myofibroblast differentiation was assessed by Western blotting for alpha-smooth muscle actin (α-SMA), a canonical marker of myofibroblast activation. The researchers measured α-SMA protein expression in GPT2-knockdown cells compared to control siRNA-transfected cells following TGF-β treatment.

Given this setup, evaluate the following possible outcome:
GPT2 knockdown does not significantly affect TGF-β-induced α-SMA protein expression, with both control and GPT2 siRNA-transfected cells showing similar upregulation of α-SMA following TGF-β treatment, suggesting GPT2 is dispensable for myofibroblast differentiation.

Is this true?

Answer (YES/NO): NO